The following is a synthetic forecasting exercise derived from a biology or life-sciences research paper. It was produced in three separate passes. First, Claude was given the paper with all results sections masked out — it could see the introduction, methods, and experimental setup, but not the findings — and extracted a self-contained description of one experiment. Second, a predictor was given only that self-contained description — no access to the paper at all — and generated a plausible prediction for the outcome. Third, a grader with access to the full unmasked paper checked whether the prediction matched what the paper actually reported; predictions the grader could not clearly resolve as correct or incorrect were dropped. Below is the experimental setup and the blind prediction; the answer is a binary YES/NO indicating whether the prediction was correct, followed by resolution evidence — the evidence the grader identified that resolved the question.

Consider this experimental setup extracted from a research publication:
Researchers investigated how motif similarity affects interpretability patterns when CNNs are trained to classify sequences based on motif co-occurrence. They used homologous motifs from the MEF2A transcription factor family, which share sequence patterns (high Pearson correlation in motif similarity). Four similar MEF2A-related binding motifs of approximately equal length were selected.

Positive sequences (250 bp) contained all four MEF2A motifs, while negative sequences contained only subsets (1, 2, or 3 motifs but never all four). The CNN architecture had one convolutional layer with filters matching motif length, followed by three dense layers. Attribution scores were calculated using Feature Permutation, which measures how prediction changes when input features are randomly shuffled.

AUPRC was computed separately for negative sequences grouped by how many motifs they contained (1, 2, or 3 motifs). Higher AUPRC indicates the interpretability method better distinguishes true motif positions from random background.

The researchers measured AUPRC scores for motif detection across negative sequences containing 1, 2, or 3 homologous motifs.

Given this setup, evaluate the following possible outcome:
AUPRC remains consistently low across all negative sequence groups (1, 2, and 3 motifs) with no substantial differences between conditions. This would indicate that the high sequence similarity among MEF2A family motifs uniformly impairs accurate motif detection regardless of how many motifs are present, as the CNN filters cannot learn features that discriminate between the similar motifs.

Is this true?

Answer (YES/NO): NO